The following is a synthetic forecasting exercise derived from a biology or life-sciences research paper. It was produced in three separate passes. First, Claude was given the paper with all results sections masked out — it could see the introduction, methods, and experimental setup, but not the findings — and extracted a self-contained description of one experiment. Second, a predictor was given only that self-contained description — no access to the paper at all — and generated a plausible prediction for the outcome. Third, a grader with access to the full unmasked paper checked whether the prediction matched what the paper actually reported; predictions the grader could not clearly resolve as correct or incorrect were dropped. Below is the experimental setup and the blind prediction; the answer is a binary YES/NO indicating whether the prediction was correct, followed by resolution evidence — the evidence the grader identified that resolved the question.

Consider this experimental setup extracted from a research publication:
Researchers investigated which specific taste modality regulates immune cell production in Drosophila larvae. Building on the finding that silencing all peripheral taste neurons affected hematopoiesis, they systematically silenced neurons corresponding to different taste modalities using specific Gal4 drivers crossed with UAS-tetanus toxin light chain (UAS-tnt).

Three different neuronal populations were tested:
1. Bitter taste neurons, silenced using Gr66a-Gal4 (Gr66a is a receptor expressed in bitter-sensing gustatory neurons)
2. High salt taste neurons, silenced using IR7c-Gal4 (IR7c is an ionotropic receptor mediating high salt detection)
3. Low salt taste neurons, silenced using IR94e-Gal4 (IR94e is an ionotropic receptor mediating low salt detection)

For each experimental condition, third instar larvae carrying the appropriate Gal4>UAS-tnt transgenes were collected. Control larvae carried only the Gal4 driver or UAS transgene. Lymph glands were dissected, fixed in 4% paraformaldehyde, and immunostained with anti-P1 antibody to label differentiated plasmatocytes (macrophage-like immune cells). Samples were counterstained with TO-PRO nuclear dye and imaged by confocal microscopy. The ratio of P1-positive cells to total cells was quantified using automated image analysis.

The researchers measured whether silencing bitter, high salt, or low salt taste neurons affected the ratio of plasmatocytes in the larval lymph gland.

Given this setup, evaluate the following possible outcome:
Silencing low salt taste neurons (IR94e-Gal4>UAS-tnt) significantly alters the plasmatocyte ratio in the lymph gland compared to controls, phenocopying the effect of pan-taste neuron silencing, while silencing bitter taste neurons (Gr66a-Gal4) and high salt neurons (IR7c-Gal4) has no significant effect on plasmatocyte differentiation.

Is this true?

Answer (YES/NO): NO